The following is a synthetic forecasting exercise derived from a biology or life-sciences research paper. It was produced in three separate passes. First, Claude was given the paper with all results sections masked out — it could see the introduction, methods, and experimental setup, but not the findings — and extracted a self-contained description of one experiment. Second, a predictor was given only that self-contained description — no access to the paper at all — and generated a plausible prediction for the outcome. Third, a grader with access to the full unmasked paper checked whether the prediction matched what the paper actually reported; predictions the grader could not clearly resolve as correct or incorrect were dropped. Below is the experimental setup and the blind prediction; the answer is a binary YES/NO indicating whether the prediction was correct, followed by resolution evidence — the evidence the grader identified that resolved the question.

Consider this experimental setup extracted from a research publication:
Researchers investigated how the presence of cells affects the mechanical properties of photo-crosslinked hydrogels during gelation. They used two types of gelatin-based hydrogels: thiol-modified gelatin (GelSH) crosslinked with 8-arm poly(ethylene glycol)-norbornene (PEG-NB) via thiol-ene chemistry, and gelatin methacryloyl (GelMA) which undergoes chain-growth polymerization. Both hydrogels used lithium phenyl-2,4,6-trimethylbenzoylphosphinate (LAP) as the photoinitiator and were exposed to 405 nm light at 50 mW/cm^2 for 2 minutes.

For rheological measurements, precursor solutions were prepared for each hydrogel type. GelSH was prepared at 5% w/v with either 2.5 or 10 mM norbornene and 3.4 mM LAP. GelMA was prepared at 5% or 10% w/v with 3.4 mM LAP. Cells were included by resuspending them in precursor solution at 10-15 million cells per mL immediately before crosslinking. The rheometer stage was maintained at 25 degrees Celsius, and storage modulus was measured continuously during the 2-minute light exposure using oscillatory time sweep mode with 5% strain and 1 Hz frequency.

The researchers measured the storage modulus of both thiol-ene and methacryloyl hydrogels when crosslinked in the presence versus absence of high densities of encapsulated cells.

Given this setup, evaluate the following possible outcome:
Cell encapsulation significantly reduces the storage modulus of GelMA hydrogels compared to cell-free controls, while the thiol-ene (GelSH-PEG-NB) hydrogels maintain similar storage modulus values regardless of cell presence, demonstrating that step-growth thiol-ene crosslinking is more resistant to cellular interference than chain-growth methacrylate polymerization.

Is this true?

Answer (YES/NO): YES